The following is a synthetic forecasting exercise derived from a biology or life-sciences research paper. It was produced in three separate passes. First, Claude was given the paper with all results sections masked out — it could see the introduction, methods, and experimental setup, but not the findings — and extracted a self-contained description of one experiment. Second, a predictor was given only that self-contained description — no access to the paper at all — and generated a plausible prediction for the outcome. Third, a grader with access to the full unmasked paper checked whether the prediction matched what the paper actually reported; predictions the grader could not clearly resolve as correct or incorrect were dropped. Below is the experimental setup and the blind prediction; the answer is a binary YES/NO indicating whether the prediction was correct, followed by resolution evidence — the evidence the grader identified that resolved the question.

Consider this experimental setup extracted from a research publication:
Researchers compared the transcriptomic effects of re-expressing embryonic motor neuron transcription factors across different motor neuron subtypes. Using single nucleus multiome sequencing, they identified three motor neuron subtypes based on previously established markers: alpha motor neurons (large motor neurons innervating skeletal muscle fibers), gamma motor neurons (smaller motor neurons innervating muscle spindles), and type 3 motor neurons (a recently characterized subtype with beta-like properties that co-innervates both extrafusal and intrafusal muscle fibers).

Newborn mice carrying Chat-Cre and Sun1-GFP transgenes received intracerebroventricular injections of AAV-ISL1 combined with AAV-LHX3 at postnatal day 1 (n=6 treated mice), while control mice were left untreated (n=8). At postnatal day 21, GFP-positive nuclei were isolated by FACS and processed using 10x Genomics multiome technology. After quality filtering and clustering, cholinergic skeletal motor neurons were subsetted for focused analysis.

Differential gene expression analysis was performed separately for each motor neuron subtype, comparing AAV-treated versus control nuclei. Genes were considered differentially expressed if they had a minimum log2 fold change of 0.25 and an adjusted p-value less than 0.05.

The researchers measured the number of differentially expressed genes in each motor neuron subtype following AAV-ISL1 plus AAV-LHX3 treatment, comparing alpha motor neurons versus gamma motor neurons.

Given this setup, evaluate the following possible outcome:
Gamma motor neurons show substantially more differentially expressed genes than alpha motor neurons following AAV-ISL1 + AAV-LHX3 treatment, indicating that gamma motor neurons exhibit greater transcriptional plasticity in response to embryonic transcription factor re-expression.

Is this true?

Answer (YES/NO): NO